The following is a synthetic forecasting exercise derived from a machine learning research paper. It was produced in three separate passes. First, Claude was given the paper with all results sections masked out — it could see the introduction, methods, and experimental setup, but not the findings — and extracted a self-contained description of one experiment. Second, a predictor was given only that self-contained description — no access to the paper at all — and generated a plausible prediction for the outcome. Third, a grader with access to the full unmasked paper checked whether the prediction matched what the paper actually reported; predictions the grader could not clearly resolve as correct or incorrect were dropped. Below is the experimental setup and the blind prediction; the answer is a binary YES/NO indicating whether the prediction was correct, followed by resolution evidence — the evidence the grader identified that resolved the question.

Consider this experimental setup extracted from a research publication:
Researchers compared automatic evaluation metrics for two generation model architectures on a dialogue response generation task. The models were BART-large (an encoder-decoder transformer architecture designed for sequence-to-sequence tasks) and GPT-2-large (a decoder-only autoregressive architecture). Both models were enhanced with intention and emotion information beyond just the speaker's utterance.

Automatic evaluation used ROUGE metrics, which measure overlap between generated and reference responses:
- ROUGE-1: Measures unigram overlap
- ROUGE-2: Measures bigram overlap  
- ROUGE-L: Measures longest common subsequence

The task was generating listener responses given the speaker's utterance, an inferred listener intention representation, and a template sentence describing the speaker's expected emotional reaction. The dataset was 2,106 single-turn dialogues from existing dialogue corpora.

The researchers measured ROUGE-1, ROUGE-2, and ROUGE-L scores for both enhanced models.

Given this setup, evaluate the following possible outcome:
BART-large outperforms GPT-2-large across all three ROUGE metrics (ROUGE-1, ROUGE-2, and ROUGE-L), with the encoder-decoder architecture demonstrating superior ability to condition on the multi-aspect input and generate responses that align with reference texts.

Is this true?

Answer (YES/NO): YES